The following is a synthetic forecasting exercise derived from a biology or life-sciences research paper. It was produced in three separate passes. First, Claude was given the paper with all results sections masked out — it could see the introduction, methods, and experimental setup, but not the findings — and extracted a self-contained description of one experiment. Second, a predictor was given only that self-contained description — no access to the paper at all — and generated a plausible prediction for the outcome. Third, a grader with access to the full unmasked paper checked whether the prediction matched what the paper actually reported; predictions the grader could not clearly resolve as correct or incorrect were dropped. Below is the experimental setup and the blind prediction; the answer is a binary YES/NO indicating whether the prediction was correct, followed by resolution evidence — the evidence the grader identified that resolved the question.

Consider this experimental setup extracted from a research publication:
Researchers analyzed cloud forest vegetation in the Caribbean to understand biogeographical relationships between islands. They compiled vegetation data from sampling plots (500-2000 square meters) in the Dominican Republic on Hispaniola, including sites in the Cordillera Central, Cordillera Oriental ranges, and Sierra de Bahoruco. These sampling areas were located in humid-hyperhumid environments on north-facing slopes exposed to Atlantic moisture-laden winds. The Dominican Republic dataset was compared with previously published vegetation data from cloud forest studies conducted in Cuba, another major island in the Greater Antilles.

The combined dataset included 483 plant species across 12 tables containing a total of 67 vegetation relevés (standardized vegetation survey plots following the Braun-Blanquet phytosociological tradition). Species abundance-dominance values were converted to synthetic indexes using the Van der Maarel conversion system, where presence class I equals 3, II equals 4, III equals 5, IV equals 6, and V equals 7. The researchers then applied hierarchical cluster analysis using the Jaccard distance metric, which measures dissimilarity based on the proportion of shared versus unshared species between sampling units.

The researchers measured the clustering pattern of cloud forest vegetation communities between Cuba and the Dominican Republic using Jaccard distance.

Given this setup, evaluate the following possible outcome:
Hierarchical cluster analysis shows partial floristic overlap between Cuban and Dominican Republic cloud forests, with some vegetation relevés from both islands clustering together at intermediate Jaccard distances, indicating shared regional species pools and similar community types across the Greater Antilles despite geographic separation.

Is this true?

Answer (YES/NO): NO